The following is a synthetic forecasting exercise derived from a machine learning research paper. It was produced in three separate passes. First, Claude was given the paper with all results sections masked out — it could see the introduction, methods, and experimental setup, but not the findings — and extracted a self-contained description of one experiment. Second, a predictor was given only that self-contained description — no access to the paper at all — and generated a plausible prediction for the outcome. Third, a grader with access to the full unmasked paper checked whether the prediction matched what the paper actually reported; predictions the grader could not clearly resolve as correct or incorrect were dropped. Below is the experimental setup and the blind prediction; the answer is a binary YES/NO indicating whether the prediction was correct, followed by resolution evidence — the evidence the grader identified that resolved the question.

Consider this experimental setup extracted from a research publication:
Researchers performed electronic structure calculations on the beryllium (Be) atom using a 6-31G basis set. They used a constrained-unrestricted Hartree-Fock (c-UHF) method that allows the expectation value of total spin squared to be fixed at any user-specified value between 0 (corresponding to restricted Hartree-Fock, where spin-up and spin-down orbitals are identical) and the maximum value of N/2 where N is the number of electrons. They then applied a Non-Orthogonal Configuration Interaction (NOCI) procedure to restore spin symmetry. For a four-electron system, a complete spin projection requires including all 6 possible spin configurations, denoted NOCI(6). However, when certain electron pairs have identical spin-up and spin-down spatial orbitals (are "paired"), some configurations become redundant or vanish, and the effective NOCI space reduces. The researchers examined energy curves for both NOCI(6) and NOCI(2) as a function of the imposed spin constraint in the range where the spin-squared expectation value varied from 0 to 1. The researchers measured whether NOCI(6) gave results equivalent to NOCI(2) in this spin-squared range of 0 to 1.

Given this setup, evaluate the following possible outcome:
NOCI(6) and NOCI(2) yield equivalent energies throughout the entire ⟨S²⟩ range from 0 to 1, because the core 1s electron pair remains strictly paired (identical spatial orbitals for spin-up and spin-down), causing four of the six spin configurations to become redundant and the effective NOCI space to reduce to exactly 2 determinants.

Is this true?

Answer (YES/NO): YES